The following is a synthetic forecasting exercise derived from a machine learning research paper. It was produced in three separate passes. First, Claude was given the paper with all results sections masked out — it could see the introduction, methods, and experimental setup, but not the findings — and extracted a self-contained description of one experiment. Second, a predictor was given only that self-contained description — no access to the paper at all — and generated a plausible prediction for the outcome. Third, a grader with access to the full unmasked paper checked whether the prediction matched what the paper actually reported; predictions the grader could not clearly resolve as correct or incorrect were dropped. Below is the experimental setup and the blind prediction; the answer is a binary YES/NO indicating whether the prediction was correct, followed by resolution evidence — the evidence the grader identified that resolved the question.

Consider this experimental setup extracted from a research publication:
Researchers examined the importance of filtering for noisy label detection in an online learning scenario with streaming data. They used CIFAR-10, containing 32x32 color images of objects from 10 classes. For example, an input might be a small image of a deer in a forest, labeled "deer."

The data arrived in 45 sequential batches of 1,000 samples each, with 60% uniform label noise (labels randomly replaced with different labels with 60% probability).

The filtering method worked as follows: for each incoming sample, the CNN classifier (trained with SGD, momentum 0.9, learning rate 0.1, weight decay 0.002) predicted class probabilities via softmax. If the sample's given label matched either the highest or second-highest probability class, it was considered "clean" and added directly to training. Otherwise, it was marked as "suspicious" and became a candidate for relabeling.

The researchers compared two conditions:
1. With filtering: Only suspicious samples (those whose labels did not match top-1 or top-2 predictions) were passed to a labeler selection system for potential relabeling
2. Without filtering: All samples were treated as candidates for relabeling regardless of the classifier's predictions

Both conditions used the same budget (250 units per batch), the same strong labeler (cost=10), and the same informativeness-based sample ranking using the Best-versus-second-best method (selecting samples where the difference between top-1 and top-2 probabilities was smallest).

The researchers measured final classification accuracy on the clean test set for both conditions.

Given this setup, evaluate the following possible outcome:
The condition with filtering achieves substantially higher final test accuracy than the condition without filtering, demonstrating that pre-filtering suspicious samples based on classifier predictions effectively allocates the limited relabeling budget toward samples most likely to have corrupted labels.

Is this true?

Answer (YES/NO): YES